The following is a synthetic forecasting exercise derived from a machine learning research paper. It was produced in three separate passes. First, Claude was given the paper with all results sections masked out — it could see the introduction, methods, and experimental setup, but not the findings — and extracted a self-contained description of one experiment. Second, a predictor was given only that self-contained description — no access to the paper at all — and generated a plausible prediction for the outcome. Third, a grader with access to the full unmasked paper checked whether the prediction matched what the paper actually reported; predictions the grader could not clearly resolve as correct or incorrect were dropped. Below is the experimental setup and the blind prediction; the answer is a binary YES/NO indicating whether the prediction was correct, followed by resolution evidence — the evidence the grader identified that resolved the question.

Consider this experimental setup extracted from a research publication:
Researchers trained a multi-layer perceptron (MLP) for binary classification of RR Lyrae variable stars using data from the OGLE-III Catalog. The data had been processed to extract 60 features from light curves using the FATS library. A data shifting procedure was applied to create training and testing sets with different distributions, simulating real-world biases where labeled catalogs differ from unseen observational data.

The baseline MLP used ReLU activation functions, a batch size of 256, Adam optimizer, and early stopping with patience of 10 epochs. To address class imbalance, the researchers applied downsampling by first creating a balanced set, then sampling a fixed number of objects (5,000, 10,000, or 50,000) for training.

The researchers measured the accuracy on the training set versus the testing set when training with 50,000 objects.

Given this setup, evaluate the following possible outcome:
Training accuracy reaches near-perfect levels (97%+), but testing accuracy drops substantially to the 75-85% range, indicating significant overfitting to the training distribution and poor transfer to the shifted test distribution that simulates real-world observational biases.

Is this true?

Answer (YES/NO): YES